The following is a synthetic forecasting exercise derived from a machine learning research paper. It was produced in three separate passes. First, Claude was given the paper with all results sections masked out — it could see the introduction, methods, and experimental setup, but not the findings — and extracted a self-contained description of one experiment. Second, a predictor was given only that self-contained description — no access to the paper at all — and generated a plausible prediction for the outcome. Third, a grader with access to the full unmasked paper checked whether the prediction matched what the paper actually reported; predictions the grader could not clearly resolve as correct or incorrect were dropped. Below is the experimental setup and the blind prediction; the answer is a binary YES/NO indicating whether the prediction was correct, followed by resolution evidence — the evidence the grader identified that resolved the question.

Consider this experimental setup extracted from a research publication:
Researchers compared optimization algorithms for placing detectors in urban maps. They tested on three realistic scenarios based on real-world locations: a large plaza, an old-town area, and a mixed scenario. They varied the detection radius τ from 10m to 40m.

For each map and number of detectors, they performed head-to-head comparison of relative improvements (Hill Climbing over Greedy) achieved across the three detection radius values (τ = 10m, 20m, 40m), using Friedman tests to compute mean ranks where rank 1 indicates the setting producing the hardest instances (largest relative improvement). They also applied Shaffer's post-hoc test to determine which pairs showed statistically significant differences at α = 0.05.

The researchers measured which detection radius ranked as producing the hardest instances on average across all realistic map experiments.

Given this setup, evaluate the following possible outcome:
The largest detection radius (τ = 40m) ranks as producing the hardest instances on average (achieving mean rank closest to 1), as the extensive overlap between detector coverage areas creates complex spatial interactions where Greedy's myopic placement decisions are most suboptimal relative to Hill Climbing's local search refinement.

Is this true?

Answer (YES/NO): NO